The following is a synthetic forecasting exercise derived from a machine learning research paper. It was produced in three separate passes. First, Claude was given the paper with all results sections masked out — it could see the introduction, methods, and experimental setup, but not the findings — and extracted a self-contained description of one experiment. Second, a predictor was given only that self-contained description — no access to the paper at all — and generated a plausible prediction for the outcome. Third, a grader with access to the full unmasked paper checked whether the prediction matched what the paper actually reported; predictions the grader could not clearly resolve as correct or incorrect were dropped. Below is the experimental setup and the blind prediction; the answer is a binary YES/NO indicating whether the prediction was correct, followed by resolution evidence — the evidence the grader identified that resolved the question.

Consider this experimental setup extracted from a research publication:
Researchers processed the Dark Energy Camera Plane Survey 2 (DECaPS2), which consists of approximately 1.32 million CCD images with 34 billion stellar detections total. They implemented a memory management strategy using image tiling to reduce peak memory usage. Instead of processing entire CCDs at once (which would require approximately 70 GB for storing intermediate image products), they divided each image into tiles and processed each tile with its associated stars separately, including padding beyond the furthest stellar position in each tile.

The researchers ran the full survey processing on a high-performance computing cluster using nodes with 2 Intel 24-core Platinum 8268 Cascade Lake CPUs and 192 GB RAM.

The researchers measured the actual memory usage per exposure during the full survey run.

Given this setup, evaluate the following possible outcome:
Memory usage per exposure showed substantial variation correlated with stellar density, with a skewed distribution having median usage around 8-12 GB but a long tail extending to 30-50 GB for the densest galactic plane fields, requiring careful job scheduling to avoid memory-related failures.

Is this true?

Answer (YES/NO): NO